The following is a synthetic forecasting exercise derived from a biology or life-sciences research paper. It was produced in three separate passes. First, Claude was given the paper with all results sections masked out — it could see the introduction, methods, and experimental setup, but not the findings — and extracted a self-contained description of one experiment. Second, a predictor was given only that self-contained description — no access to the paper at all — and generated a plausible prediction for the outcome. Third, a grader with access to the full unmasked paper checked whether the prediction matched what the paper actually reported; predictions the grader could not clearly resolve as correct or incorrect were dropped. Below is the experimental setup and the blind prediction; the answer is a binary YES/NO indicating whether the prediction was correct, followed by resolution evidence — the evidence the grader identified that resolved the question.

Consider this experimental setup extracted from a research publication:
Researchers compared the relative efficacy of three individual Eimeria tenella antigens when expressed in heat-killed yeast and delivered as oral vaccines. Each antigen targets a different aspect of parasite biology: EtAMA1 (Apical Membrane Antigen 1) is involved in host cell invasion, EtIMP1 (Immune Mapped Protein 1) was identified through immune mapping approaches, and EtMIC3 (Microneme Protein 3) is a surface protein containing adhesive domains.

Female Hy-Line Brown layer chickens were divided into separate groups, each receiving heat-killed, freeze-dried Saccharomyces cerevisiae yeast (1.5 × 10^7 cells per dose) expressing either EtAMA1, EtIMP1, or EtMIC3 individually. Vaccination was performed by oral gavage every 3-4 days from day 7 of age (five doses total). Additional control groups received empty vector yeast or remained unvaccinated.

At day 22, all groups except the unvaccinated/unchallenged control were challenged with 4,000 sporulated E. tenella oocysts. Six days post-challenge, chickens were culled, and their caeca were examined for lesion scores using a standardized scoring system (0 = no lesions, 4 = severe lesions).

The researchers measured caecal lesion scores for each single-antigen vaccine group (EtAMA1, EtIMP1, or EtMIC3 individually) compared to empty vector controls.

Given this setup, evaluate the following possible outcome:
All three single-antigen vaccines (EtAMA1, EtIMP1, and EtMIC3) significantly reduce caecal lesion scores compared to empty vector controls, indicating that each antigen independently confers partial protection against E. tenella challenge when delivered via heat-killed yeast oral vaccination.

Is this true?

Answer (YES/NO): NO